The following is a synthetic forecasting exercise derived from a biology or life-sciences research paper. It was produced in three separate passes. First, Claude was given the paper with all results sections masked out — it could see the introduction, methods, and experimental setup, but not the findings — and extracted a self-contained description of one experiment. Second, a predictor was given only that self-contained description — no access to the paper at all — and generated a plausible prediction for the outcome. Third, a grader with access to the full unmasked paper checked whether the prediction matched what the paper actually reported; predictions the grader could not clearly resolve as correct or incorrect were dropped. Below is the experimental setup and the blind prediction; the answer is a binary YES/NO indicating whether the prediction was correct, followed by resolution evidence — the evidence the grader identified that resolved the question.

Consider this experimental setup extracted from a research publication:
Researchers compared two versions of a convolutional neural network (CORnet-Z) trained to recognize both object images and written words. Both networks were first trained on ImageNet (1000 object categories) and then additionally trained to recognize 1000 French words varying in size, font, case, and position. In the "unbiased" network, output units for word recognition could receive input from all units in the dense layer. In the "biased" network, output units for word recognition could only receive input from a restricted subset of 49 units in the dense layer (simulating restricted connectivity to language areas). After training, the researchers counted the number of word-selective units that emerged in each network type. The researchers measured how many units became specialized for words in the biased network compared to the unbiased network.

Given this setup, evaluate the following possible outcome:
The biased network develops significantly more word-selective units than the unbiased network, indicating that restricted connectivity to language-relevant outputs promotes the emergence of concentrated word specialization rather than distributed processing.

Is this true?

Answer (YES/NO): NO